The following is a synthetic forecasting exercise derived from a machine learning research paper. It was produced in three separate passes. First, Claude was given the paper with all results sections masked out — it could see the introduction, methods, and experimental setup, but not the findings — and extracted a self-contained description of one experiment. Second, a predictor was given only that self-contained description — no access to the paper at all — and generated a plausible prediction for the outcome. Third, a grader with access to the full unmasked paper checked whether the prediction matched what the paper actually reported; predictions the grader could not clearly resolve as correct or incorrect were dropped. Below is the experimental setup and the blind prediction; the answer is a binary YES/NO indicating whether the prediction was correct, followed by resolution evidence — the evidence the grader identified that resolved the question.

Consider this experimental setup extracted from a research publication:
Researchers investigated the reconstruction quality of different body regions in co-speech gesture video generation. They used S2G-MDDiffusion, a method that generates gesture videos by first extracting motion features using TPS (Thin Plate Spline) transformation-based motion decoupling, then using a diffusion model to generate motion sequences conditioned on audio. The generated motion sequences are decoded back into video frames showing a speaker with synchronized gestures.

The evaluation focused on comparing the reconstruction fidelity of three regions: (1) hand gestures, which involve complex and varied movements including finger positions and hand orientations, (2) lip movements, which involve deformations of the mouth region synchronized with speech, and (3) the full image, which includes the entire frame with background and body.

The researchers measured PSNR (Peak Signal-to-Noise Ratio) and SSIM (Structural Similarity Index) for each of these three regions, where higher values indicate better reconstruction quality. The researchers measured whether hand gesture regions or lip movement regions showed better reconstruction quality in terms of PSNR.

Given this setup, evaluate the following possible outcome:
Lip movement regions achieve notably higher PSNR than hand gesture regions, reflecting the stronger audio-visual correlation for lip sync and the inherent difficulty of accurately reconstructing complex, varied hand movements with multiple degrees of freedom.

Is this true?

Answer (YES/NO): YES